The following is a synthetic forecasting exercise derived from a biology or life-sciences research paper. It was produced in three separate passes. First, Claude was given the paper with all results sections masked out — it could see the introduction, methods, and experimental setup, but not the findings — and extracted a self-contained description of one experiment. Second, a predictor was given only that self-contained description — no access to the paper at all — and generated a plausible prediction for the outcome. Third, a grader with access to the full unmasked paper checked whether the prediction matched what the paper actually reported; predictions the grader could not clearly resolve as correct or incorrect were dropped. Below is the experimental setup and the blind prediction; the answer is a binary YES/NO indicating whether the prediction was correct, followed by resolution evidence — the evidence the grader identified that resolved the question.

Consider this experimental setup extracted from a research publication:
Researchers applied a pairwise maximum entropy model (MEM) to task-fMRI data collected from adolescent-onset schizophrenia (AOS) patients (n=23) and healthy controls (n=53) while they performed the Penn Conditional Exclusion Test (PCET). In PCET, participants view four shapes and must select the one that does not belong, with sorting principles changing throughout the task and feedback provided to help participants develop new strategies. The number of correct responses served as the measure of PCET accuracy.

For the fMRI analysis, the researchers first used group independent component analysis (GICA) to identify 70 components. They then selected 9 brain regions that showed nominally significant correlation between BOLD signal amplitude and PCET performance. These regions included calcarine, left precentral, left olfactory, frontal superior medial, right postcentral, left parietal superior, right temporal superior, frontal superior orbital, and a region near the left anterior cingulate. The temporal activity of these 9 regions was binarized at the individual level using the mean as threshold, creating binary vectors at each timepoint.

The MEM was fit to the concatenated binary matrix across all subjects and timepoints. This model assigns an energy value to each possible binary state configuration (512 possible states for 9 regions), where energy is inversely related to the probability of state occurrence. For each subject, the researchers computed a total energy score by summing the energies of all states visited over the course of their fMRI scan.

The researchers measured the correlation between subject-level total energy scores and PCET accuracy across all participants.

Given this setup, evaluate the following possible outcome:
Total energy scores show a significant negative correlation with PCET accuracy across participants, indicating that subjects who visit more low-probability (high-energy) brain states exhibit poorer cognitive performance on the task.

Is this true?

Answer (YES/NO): YES